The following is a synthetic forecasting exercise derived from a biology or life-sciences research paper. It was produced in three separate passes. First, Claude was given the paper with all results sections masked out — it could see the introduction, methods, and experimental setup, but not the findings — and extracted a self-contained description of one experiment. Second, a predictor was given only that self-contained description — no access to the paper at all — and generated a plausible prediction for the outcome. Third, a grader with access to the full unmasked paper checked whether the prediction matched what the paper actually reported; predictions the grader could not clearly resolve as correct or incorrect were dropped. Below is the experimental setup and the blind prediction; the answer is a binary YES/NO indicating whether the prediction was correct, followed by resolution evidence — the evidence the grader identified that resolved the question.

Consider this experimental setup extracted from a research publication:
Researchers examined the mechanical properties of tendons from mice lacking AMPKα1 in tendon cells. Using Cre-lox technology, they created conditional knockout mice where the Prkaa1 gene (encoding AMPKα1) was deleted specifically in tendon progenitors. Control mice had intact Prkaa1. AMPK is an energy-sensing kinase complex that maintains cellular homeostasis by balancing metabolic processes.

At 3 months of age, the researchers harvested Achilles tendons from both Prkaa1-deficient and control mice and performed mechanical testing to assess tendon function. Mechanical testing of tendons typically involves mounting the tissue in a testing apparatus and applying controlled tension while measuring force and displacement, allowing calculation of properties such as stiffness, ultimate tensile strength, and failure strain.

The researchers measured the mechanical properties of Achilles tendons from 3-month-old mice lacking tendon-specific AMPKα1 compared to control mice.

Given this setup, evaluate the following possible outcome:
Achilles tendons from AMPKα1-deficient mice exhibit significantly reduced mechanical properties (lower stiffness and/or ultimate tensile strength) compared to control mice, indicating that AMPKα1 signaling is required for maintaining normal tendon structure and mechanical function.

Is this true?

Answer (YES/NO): YES